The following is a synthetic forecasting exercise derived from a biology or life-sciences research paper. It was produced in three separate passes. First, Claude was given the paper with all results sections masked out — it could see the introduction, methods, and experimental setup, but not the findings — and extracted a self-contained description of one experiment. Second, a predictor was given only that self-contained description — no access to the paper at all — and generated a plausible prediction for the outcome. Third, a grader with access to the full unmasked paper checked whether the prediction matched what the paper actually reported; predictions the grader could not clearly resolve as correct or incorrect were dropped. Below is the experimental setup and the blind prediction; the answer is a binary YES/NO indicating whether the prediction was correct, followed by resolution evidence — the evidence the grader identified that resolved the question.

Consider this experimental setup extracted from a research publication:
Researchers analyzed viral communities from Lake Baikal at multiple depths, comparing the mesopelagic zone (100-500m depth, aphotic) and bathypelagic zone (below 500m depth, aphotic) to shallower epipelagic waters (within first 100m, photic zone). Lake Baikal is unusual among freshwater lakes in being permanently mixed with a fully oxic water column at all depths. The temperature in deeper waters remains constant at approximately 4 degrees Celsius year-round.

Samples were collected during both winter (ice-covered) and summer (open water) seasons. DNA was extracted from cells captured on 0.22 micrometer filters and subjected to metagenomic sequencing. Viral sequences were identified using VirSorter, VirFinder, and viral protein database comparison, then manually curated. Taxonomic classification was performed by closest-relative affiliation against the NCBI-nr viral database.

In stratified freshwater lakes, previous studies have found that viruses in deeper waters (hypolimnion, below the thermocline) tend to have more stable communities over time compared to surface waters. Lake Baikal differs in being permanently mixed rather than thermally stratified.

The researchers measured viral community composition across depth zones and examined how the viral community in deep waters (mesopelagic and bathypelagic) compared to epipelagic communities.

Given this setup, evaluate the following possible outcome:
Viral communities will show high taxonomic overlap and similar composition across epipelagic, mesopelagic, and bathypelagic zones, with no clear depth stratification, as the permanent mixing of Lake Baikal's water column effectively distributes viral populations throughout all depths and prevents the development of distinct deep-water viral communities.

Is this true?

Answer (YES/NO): NO